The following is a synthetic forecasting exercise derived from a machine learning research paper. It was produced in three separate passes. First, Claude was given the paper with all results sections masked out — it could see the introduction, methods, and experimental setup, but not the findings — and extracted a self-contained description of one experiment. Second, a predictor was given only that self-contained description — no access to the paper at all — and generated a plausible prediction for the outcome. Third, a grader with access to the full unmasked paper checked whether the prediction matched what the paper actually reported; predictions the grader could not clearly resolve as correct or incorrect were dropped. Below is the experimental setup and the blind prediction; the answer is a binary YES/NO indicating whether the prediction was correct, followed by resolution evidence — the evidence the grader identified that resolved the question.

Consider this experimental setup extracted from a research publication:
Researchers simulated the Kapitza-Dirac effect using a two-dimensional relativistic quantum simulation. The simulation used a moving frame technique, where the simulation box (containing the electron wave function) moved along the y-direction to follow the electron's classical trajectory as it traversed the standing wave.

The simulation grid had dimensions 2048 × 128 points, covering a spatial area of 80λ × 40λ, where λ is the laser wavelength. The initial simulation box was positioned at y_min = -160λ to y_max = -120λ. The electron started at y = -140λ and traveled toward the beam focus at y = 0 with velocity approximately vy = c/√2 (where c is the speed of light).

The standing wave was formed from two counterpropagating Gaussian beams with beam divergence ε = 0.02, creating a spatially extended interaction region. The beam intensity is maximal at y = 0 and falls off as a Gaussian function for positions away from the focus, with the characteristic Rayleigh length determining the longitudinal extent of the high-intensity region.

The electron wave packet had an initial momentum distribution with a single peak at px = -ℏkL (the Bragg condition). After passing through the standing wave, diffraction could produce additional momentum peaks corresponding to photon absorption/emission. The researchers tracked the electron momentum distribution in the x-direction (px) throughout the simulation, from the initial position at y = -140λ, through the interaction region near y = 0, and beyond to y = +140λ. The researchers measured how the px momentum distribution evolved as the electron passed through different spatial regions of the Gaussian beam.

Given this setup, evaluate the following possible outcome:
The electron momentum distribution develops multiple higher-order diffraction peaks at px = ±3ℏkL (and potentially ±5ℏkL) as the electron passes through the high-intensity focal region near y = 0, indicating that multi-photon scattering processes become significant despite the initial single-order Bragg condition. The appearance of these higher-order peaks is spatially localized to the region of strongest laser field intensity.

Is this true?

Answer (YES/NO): NO